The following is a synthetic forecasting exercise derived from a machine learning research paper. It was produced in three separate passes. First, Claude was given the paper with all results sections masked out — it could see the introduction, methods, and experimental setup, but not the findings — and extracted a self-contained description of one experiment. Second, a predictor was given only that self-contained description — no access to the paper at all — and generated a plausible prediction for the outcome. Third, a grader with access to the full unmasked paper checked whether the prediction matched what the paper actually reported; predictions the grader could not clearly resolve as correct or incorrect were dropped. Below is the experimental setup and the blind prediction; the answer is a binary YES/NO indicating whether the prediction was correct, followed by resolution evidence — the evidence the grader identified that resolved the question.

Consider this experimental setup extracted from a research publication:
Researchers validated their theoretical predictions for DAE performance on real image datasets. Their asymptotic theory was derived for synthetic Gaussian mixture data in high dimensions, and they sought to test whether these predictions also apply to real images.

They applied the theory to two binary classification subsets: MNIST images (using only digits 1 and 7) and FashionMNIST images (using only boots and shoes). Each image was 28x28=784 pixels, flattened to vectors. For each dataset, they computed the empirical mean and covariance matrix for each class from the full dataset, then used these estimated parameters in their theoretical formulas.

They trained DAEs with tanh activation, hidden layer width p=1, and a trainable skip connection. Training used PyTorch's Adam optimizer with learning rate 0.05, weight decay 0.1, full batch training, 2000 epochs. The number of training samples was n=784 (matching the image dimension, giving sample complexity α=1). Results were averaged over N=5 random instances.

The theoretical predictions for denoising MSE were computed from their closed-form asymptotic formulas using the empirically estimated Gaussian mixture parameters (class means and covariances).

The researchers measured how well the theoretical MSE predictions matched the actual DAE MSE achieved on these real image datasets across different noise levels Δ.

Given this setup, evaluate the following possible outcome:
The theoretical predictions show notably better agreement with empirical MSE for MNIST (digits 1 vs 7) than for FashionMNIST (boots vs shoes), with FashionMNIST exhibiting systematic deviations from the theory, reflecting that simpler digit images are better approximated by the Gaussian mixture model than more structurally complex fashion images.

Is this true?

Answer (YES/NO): NO